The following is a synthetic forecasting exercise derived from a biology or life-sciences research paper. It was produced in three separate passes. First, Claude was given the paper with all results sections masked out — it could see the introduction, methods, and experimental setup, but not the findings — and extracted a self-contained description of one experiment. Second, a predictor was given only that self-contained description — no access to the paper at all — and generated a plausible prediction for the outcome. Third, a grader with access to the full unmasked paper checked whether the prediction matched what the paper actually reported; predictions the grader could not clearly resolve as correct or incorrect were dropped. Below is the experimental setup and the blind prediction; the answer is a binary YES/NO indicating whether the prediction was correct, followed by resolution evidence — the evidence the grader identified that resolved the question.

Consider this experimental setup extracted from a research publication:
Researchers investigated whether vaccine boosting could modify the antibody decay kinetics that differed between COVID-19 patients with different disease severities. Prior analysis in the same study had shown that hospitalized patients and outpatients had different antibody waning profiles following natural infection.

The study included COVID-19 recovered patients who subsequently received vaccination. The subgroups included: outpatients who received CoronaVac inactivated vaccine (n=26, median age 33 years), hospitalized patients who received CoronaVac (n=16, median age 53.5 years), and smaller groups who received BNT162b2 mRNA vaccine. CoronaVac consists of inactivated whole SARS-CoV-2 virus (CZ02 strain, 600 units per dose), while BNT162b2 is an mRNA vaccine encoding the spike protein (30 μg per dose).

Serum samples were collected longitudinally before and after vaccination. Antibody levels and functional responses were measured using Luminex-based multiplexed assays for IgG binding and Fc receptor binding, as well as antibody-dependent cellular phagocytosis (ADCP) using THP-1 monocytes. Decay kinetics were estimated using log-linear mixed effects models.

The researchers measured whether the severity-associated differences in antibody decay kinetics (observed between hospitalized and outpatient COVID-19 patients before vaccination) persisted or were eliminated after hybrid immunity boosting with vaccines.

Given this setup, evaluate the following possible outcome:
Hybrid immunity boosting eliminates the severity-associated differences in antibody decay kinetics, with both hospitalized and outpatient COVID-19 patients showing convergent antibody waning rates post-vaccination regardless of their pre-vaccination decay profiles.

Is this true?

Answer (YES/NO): YES